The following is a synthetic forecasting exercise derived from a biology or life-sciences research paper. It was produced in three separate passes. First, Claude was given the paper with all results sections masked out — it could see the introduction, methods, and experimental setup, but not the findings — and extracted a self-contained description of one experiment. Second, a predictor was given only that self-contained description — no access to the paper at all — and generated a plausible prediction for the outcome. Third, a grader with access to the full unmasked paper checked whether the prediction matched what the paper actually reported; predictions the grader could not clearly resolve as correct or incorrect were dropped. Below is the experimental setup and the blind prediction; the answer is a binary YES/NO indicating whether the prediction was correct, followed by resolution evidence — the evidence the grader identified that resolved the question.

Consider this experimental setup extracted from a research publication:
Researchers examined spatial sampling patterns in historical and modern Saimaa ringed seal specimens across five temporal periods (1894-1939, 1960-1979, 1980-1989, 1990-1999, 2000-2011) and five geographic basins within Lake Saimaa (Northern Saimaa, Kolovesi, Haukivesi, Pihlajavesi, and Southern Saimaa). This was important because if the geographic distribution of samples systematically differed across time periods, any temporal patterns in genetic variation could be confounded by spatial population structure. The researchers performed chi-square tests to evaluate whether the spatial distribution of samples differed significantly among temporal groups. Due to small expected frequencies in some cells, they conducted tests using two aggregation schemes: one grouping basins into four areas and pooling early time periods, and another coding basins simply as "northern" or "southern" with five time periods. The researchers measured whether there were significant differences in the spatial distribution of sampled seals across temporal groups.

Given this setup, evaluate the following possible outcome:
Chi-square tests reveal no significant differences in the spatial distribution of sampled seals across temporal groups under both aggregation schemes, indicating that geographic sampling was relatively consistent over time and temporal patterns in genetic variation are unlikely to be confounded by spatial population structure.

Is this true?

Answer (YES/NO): NO